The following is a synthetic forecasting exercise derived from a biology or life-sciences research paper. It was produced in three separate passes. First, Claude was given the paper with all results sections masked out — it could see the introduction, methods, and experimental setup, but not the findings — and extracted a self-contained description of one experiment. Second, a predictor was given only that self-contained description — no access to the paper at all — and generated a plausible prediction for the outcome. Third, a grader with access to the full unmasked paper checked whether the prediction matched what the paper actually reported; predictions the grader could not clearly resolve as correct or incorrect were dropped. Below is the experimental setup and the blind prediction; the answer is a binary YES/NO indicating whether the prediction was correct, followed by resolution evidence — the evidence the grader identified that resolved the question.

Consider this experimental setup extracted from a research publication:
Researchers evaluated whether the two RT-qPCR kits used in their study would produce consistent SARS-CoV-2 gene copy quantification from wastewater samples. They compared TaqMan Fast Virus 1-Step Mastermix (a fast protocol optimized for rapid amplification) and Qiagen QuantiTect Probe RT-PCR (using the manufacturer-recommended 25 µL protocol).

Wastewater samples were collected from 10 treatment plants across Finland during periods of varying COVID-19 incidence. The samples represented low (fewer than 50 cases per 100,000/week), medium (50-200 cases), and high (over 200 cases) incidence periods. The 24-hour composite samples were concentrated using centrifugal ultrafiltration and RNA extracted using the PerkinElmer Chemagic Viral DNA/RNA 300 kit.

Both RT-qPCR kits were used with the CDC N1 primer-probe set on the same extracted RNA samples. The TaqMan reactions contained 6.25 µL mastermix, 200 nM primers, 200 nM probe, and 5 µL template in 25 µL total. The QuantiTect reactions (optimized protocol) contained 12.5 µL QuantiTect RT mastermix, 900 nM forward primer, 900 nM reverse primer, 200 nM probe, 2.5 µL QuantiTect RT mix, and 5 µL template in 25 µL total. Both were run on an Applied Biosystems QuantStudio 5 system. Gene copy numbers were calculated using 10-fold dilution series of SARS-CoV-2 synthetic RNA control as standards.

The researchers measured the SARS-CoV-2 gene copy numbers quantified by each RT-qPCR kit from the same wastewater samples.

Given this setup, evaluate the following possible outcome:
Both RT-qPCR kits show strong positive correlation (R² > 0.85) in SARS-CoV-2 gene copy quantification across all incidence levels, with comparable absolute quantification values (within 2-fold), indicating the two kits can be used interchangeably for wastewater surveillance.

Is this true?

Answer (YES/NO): NO